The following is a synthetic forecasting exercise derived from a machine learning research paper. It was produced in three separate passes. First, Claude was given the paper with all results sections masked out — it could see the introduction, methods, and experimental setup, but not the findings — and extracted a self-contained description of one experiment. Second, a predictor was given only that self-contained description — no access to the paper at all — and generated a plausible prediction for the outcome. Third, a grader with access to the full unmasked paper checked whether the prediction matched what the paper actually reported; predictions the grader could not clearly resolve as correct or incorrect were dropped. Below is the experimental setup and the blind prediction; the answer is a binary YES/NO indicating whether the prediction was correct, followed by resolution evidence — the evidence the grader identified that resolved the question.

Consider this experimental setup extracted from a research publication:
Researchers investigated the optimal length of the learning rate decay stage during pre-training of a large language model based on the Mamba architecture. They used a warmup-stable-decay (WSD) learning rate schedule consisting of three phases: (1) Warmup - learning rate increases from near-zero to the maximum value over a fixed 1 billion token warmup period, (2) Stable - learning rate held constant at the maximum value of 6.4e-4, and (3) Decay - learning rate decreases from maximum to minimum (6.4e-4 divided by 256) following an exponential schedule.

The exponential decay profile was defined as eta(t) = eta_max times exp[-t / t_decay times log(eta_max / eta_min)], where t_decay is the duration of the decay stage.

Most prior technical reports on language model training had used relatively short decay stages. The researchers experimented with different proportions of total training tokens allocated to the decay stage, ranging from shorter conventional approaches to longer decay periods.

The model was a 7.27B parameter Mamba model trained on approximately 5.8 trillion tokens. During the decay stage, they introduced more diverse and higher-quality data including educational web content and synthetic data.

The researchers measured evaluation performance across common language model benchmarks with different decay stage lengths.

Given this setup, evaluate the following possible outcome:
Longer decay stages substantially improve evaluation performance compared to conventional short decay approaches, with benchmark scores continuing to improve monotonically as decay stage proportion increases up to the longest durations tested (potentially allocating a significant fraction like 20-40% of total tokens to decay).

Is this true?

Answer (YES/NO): NO